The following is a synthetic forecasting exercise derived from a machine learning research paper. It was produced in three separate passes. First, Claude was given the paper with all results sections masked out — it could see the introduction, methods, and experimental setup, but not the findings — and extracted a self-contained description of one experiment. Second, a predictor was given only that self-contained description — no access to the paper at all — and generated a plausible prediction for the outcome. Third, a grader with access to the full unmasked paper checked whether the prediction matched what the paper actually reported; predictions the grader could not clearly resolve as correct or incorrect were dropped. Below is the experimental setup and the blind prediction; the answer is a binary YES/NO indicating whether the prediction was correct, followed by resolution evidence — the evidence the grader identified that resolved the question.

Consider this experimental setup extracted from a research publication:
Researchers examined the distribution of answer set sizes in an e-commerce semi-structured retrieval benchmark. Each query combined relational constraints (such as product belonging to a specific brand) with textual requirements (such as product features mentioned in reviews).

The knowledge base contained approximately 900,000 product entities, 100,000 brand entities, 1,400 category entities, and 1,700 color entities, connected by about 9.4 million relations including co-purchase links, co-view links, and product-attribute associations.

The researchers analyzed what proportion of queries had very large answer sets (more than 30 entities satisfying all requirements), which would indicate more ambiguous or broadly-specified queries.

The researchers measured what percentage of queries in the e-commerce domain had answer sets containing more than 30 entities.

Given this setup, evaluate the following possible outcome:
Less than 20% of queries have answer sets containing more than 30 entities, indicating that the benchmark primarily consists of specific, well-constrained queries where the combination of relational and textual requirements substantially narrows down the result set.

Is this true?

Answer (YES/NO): NO